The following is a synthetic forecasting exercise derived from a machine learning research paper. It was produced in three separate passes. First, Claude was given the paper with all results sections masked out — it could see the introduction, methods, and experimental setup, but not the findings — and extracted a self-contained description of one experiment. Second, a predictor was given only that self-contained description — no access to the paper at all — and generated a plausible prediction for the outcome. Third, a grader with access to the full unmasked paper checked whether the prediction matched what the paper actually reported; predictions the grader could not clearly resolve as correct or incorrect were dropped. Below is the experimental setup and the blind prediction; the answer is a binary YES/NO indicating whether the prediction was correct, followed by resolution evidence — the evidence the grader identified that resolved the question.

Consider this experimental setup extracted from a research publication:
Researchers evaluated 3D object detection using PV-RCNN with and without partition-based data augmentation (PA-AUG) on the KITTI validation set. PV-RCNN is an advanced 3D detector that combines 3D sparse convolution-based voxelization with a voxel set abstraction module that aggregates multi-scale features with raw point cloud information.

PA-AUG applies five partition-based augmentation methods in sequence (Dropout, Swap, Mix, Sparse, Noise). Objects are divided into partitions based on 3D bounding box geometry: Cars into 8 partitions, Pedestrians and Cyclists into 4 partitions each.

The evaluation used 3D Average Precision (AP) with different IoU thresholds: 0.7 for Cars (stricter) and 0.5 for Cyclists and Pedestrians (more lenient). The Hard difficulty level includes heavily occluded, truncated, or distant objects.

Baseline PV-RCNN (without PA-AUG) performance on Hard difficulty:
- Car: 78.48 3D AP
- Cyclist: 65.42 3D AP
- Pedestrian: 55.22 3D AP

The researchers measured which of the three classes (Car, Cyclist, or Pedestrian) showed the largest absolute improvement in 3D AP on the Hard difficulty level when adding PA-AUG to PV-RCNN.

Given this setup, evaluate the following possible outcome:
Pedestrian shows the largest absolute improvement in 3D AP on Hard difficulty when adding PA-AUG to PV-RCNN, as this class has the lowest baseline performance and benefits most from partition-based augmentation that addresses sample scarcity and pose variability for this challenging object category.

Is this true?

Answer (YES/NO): NO